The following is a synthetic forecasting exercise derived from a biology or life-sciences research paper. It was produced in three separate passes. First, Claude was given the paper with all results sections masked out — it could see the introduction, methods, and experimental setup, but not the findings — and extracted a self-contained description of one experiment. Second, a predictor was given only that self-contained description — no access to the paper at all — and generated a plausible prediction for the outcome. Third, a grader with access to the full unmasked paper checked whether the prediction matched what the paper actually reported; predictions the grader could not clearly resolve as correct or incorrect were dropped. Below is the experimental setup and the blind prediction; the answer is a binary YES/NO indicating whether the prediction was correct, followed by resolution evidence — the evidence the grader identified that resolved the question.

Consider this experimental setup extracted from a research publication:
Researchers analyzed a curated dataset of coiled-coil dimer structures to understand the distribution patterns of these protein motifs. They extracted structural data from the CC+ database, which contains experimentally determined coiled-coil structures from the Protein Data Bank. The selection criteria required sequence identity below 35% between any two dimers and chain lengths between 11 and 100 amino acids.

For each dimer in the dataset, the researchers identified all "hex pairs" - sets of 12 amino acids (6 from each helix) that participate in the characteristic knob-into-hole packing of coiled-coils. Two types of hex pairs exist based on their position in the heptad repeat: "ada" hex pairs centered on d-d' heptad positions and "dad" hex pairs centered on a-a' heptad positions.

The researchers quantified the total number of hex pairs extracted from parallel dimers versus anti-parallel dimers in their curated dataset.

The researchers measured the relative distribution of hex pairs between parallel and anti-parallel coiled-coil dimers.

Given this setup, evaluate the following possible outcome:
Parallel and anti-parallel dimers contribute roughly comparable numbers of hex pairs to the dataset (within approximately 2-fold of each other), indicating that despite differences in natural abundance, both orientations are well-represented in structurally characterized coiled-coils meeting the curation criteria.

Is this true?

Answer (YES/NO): NO